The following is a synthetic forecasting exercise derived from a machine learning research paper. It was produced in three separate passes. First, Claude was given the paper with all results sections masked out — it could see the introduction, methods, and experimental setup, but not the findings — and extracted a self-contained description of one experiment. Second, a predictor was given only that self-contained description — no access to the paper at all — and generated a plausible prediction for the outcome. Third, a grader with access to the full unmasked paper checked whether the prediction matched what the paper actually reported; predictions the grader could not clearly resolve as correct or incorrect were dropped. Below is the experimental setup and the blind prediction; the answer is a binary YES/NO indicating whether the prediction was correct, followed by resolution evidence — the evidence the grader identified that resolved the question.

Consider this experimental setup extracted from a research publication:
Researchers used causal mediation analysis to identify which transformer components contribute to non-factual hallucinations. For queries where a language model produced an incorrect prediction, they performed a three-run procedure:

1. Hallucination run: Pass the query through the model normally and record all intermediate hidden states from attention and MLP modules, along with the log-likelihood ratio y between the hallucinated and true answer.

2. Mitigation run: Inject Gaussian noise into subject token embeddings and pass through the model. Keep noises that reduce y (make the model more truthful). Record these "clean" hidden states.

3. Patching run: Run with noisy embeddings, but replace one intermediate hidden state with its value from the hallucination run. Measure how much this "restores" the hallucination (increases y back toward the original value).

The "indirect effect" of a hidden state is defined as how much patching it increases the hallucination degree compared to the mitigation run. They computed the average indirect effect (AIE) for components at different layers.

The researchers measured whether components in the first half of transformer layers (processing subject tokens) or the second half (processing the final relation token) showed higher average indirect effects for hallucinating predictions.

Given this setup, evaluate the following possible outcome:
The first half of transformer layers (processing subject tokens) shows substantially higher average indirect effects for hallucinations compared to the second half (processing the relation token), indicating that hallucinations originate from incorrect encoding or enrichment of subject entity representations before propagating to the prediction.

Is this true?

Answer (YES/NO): NO